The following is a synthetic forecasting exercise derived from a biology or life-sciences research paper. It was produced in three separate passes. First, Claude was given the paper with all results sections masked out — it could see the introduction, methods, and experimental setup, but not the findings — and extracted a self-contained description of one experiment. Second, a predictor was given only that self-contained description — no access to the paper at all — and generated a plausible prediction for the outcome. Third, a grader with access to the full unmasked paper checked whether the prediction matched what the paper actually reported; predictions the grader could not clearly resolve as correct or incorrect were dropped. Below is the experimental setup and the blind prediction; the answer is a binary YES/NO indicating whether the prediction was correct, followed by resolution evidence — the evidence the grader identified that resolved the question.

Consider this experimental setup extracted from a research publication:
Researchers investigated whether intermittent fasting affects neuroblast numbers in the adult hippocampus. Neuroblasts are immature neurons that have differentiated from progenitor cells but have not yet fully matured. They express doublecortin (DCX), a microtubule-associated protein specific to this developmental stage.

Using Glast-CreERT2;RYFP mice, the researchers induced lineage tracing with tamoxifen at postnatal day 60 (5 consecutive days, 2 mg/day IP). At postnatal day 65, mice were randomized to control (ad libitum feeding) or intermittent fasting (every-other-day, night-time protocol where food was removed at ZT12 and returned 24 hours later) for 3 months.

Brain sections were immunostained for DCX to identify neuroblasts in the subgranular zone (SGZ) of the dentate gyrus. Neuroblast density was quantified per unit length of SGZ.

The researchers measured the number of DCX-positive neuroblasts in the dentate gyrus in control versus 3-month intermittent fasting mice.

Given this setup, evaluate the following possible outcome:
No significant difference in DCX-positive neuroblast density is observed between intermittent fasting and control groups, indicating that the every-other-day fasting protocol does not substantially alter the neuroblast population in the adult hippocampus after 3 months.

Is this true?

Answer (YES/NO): YES